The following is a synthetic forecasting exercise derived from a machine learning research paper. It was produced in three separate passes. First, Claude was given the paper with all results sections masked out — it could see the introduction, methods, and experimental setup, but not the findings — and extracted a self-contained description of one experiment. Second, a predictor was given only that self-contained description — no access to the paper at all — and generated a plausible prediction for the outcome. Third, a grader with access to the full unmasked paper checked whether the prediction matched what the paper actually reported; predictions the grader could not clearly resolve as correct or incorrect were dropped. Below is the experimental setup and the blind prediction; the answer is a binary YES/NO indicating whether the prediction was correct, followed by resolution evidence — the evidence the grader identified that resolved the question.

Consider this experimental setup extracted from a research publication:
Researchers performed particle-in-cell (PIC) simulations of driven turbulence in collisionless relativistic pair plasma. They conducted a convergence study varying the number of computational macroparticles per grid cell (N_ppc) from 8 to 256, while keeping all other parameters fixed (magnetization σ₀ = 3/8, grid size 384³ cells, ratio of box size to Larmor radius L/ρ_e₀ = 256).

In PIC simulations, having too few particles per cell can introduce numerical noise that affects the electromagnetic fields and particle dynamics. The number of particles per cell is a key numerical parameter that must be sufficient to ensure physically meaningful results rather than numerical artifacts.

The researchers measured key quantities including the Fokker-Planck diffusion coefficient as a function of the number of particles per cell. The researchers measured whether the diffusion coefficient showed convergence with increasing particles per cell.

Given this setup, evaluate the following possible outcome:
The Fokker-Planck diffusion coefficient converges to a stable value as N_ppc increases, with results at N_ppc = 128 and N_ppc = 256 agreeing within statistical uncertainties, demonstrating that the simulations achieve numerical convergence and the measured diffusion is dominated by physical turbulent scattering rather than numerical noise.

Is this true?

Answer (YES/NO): YES